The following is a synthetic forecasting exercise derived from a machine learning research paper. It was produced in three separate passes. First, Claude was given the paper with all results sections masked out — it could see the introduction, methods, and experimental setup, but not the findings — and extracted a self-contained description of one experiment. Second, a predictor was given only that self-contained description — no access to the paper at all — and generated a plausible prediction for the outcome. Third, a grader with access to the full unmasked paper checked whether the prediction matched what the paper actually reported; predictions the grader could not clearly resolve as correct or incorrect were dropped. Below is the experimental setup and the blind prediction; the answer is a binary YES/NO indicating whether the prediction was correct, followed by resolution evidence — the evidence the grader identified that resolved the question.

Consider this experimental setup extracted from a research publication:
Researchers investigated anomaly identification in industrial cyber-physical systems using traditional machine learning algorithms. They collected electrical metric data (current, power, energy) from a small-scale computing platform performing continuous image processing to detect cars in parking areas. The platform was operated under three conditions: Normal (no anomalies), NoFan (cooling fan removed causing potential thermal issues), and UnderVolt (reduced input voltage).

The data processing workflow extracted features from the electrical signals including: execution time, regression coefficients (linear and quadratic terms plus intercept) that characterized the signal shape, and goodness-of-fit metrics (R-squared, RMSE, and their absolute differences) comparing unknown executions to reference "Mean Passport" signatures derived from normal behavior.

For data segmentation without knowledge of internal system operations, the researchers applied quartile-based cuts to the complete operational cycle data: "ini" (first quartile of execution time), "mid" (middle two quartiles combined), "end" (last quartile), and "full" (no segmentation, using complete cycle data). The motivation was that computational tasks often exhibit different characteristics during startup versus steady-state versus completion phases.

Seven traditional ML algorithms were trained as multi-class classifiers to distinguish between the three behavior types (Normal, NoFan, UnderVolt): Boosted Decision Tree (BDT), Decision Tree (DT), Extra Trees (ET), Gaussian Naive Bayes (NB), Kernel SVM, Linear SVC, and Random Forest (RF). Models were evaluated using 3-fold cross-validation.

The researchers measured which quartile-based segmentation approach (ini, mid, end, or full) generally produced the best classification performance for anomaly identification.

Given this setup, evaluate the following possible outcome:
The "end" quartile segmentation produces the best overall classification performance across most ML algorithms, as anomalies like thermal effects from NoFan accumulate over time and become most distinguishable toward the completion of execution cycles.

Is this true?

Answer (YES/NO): NO